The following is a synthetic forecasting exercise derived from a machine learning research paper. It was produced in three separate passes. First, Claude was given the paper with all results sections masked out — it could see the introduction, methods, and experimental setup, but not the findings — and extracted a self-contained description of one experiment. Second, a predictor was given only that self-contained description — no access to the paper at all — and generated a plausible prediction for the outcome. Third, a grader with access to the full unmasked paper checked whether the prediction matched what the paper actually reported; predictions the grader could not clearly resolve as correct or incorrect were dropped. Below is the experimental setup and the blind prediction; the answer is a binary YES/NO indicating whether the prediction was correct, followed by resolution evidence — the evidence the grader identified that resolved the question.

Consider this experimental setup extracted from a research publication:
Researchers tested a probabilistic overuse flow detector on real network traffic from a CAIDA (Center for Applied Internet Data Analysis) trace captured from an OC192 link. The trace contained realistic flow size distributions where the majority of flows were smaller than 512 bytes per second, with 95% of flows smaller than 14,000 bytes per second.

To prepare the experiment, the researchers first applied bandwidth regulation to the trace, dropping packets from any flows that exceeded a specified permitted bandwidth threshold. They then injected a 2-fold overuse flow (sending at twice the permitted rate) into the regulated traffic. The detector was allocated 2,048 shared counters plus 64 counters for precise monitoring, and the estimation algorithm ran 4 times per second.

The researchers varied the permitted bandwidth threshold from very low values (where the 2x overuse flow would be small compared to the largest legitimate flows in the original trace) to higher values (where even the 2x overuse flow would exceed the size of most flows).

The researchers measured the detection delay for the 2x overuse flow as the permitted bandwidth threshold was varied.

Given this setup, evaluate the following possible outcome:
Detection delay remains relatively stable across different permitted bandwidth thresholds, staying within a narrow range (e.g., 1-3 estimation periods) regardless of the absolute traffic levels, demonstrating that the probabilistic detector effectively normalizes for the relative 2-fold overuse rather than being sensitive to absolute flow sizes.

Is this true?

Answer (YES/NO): NO